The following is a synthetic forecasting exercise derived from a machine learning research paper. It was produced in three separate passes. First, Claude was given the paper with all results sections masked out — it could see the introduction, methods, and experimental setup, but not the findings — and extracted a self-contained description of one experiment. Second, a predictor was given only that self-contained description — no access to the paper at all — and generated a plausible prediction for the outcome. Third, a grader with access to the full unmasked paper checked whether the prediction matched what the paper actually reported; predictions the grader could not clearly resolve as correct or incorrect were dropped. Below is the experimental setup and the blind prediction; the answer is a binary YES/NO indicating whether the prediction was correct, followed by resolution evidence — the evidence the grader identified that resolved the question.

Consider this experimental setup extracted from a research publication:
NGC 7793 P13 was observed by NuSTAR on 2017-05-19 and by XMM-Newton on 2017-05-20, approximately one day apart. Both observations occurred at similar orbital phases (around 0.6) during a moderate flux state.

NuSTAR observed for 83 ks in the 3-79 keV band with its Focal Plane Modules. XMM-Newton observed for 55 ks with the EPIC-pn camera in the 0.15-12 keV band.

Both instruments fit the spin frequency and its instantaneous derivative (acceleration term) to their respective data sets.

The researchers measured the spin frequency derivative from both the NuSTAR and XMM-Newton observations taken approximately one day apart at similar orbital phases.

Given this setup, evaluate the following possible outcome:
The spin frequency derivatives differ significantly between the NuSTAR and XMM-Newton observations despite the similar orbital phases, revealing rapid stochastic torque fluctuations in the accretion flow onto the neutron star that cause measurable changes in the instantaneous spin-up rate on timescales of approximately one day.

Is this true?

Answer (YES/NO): NO